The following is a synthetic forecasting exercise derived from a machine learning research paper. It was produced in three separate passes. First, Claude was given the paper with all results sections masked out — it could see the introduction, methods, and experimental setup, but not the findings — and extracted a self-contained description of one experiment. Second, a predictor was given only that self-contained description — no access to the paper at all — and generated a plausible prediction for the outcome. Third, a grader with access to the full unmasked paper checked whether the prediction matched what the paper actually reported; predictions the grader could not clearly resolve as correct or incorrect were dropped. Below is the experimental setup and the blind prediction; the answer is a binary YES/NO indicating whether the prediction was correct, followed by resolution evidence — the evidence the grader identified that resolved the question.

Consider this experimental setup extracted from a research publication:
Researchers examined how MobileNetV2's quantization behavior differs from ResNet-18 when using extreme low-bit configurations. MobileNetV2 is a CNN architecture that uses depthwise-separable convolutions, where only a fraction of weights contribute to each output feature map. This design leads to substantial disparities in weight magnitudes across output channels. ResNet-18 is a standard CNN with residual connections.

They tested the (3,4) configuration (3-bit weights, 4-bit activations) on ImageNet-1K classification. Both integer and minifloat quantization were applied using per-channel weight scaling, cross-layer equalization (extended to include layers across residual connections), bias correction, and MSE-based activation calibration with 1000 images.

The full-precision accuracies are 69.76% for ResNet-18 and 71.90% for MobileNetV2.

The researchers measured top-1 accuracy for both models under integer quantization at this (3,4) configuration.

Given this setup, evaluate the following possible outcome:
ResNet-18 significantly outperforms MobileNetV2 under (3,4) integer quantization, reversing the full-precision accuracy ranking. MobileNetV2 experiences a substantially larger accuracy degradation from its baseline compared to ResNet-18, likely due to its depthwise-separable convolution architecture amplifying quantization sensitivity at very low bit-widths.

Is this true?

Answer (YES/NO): YES